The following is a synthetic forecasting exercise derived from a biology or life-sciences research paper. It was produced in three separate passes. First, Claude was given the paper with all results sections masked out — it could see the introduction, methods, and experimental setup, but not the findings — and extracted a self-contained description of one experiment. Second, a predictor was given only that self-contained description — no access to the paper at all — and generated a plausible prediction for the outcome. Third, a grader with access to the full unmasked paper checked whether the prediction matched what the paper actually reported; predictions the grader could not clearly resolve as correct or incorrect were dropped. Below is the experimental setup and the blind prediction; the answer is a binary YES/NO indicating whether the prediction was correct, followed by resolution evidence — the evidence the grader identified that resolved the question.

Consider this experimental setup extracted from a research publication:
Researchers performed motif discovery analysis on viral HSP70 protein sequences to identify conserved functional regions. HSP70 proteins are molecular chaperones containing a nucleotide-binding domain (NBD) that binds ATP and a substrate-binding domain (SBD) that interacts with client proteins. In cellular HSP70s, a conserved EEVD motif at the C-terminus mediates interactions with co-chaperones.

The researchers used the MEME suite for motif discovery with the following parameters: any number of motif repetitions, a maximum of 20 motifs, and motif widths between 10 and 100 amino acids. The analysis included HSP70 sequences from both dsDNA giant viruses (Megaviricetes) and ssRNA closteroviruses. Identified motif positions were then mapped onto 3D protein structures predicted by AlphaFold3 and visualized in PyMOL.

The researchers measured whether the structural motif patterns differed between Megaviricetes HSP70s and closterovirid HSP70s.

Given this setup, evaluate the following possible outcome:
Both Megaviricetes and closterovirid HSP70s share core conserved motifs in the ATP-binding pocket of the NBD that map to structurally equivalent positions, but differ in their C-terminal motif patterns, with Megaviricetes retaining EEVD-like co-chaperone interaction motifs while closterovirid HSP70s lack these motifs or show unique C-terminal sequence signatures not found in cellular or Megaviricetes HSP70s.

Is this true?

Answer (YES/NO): NO